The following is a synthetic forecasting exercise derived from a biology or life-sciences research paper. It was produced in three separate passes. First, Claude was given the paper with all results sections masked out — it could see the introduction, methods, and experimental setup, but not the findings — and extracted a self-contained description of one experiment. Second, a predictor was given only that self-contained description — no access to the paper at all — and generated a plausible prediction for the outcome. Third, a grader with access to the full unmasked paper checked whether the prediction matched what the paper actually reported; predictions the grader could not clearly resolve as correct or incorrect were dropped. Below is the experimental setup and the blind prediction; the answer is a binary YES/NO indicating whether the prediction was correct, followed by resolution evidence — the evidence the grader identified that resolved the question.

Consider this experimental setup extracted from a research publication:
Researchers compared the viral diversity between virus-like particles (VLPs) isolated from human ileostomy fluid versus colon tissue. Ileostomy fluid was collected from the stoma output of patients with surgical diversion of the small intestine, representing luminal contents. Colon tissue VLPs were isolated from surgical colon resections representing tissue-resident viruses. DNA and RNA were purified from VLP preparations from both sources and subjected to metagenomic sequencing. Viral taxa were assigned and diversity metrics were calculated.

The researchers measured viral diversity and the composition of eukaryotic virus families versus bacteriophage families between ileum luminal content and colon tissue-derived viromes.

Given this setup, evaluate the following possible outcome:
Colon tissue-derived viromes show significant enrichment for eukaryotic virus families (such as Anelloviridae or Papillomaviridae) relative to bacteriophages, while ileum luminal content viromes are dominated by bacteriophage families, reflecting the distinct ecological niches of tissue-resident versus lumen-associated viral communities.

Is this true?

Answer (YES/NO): NO